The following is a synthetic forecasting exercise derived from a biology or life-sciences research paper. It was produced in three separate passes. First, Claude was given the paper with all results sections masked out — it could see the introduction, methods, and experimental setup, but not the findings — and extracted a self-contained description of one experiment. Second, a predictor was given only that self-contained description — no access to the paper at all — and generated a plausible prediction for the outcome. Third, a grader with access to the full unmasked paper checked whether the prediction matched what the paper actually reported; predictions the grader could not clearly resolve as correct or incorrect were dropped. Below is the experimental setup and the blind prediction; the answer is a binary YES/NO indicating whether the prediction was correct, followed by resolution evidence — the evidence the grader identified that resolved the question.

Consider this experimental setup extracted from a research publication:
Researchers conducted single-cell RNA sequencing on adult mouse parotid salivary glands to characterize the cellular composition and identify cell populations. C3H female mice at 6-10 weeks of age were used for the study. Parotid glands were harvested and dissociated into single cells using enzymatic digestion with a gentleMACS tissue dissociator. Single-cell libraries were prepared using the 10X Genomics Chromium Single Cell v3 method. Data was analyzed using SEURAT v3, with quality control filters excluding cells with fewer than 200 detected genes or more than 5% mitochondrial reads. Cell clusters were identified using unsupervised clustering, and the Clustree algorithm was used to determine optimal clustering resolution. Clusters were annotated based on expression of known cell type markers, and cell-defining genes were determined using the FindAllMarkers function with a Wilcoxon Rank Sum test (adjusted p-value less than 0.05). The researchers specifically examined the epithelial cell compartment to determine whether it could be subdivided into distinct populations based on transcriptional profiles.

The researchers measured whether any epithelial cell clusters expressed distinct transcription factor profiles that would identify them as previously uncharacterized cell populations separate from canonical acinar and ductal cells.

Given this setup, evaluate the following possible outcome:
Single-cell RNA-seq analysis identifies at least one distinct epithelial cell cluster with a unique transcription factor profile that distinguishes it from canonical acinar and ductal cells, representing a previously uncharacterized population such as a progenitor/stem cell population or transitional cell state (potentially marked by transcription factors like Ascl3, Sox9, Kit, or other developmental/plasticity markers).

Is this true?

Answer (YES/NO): YES